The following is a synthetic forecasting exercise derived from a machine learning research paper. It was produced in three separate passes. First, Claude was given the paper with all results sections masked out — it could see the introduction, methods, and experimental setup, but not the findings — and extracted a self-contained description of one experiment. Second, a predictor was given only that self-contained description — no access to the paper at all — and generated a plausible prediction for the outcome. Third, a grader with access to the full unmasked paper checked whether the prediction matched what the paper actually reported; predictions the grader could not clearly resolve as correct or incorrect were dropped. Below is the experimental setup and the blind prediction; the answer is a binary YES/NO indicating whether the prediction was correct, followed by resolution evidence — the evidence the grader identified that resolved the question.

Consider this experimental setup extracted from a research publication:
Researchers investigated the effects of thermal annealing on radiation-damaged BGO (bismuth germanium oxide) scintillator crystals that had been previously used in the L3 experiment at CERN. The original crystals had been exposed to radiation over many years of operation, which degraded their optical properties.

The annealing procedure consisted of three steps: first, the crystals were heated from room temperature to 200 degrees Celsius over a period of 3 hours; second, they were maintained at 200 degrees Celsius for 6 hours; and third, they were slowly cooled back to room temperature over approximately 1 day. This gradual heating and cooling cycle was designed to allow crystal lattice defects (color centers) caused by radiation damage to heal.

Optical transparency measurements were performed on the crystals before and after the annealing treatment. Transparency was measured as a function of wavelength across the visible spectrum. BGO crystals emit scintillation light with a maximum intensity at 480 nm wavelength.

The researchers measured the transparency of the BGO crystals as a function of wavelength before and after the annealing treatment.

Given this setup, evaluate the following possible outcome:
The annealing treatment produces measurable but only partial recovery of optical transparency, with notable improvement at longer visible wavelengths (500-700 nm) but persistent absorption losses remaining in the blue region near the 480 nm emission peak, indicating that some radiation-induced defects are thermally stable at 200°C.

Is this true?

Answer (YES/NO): NO